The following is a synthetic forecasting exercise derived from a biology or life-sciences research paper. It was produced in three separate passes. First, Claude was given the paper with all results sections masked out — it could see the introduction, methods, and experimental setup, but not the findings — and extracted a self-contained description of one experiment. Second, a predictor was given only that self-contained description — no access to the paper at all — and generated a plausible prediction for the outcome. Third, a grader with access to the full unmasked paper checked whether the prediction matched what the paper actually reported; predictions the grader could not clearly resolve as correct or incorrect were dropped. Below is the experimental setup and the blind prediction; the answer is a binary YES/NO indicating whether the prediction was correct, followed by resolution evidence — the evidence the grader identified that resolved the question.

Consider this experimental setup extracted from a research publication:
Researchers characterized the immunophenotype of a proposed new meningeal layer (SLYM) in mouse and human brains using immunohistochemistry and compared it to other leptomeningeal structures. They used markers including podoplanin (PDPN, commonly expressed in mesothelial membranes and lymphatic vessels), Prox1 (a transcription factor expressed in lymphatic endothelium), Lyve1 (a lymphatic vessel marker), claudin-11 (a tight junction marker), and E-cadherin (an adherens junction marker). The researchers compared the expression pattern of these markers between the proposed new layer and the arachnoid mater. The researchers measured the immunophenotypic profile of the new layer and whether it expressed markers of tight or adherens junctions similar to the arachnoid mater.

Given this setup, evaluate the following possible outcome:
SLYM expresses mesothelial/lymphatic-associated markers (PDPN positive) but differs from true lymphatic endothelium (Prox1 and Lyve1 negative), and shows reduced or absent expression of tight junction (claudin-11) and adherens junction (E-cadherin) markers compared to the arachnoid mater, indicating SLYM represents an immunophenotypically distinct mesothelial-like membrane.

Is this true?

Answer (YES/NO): NO